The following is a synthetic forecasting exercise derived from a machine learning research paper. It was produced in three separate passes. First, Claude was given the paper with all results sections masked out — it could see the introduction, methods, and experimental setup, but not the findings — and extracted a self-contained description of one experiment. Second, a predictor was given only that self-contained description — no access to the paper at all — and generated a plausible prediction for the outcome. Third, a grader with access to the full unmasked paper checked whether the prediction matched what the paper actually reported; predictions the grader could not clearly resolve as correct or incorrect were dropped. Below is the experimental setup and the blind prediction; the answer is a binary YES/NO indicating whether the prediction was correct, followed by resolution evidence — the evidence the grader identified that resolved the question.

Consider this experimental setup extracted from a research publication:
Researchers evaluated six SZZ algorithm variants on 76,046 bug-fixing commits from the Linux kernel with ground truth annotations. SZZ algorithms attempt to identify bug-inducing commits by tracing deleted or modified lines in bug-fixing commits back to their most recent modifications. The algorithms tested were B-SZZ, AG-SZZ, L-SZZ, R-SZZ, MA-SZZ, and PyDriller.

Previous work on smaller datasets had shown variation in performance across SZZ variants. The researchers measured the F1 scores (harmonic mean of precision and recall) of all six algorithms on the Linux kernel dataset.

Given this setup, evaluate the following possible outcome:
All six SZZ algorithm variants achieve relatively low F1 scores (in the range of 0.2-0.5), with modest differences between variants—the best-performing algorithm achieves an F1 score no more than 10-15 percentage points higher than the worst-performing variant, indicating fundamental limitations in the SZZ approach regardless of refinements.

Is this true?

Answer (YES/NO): NO